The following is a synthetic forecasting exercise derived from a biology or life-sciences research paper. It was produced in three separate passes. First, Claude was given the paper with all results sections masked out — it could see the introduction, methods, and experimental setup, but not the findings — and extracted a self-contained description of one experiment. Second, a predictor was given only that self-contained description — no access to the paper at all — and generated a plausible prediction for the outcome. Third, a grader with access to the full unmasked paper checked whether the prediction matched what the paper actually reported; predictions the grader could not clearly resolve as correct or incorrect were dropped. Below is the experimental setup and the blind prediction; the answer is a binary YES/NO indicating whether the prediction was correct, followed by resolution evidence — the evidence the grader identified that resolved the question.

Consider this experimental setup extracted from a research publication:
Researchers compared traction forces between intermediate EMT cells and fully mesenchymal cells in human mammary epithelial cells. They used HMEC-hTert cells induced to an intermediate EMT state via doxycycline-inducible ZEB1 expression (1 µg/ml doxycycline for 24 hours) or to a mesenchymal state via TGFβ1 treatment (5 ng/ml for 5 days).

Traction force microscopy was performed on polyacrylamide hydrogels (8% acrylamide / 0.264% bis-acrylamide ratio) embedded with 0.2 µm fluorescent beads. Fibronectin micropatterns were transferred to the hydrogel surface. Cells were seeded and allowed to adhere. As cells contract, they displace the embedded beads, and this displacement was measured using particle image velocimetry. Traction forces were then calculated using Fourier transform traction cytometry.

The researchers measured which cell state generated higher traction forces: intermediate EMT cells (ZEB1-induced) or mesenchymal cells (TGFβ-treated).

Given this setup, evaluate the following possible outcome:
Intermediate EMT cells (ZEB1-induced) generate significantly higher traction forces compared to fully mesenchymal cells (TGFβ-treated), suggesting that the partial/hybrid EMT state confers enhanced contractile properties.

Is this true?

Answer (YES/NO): NO